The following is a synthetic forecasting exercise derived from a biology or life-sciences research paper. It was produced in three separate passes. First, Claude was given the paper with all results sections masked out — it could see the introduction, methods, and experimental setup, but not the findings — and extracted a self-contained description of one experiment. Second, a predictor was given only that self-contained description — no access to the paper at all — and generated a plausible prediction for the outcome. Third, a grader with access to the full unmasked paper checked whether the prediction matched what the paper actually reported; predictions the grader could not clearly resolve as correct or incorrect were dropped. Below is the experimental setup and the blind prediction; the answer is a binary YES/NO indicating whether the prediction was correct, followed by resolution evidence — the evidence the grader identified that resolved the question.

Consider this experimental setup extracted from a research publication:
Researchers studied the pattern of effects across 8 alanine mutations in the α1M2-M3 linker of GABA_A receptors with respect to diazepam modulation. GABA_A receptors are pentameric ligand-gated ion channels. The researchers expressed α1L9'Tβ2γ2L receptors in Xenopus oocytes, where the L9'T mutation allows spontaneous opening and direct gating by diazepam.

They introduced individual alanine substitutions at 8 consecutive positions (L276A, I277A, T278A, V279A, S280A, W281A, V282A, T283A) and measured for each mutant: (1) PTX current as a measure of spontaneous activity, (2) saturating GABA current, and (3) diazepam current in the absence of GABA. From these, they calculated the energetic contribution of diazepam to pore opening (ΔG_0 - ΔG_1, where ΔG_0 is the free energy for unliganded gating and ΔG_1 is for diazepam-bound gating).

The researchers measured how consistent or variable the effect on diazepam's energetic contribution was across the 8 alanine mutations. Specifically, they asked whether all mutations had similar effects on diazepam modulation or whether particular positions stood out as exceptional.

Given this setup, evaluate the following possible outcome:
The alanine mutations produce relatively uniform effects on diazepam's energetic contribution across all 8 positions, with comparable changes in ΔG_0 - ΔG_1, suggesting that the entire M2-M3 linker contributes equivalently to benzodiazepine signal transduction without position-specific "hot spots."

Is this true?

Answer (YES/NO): NO